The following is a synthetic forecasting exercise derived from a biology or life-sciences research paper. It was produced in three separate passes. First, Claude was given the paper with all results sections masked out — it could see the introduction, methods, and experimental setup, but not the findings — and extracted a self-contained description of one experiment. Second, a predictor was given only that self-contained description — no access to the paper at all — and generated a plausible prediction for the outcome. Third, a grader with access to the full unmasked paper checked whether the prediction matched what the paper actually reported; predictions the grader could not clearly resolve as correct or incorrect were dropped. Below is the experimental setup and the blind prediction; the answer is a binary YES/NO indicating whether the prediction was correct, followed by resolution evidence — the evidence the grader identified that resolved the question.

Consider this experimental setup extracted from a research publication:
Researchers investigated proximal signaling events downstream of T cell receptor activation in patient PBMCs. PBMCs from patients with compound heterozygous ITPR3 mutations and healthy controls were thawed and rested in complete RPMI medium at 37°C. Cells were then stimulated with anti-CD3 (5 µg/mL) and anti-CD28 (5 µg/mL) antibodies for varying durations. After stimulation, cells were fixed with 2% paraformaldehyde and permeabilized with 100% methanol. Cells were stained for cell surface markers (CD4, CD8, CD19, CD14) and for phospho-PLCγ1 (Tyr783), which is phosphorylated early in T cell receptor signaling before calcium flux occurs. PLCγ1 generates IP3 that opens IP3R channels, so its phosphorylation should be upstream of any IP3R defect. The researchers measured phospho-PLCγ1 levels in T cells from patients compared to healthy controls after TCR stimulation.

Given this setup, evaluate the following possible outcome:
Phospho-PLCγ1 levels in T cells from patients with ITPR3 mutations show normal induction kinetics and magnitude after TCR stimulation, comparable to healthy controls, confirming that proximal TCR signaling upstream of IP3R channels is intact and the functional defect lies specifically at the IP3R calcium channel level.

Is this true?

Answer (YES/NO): NO